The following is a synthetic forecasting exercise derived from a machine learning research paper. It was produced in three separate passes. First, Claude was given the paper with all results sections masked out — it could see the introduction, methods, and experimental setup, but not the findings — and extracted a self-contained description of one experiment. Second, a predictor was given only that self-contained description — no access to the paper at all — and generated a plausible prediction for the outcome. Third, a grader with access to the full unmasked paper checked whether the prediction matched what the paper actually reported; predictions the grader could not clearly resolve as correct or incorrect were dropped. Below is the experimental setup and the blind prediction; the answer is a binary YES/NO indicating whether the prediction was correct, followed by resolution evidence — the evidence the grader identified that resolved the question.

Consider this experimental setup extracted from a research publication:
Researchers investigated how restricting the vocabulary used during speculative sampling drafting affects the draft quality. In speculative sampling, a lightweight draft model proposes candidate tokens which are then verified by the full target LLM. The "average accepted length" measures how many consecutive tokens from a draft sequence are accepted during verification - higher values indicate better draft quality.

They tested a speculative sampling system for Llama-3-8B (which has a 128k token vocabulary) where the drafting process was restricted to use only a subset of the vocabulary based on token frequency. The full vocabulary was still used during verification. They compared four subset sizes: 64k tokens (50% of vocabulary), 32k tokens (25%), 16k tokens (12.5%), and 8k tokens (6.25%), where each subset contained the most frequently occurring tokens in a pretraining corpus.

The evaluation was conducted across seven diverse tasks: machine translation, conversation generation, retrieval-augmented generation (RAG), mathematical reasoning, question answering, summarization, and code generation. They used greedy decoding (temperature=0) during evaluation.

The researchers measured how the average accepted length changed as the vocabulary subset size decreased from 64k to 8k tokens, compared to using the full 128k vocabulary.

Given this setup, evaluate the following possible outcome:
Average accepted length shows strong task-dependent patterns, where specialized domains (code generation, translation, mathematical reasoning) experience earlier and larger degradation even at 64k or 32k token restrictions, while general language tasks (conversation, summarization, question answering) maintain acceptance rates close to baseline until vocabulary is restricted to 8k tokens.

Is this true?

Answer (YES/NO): NO